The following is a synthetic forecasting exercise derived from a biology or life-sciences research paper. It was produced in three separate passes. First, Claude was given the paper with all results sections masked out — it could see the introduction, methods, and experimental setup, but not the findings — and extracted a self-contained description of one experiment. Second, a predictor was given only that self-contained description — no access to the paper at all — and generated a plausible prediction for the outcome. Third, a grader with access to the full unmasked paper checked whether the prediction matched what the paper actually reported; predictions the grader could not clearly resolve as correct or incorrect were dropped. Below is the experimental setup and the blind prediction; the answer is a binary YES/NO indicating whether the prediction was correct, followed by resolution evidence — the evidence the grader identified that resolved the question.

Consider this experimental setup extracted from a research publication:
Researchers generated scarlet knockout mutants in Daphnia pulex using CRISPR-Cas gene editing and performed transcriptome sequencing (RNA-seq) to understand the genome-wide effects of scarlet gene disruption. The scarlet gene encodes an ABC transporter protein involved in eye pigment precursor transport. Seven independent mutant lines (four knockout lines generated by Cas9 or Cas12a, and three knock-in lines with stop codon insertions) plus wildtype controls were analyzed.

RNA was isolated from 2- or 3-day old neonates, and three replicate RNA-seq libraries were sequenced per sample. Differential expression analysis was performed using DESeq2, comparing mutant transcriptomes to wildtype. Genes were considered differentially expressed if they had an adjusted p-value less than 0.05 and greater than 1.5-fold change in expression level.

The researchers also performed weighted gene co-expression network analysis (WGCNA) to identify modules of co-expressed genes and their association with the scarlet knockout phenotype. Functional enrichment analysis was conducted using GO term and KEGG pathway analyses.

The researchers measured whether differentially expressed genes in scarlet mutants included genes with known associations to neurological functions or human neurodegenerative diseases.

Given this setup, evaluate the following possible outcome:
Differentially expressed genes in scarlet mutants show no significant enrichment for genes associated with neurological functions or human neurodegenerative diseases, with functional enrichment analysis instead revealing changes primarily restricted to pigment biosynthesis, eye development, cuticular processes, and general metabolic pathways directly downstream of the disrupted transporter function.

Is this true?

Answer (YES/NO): NO